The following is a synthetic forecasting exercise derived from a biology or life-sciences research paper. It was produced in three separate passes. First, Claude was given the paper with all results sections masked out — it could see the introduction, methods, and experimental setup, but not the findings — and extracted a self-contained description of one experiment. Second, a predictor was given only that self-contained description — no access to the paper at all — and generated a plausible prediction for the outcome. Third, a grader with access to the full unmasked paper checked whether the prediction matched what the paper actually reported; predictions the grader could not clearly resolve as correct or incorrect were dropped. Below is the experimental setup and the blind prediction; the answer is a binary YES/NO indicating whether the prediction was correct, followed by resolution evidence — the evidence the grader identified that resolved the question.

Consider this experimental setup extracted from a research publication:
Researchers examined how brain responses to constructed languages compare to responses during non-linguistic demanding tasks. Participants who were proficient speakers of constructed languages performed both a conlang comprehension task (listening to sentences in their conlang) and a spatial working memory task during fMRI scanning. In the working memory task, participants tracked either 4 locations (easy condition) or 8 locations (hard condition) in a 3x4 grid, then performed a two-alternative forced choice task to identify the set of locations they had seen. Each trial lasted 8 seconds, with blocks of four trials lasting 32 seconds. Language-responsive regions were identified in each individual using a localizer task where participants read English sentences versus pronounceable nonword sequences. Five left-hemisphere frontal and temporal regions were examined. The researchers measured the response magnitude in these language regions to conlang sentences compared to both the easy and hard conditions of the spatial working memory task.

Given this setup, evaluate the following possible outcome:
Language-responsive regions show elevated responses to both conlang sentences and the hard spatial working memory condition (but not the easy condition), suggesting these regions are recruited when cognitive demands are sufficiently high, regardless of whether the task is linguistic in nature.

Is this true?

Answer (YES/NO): NO